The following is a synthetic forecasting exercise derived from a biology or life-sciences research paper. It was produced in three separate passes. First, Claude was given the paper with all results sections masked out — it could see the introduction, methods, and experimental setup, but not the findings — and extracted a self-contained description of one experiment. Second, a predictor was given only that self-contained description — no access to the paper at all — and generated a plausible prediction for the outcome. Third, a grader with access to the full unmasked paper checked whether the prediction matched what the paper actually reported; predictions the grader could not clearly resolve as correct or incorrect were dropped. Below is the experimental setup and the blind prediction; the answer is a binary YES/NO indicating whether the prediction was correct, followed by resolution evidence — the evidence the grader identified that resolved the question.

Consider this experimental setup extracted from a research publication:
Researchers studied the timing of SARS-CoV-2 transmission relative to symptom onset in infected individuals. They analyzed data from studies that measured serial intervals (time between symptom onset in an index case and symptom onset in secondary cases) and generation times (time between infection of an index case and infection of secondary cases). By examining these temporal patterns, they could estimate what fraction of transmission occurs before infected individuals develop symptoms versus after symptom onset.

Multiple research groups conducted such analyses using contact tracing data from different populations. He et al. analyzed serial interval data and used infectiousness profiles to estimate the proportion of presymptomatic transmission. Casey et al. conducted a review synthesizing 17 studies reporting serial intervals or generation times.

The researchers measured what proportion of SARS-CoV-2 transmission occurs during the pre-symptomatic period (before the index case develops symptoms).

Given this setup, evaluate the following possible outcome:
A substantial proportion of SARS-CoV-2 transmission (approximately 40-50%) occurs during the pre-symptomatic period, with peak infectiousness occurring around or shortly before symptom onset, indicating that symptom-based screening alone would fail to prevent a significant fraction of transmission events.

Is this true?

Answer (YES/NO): YES